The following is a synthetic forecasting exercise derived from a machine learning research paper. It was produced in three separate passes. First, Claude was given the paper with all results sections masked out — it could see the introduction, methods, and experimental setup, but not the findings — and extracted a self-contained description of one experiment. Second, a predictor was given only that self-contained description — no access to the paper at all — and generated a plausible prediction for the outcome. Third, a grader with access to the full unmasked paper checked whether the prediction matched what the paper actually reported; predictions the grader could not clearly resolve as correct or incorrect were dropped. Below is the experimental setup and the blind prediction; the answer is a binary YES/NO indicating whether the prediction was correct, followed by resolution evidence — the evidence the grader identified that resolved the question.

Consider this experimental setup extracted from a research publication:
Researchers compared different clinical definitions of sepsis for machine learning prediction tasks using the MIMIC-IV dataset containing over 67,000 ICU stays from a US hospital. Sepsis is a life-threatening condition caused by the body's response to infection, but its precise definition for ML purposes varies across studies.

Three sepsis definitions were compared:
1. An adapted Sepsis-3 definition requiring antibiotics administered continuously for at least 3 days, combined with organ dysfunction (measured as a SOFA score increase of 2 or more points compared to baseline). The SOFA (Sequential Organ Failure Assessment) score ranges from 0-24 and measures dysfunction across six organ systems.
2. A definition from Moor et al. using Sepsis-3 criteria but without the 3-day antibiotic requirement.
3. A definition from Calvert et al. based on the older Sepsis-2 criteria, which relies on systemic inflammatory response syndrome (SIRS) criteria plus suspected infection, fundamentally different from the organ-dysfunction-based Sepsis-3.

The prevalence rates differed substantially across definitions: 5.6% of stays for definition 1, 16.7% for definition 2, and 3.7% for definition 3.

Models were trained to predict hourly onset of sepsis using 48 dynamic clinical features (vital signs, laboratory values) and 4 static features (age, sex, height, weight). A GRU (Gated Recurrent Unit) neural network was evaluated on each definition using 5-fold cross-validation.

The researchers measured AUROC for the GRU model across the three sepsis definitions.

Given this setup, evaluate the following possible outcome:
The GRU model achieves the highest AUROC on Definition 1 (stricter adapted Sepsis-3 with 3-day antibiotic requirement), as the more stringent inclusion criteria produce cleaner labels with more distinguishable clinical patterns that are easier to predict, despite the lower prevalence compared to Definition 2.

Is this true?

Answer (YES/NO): NO